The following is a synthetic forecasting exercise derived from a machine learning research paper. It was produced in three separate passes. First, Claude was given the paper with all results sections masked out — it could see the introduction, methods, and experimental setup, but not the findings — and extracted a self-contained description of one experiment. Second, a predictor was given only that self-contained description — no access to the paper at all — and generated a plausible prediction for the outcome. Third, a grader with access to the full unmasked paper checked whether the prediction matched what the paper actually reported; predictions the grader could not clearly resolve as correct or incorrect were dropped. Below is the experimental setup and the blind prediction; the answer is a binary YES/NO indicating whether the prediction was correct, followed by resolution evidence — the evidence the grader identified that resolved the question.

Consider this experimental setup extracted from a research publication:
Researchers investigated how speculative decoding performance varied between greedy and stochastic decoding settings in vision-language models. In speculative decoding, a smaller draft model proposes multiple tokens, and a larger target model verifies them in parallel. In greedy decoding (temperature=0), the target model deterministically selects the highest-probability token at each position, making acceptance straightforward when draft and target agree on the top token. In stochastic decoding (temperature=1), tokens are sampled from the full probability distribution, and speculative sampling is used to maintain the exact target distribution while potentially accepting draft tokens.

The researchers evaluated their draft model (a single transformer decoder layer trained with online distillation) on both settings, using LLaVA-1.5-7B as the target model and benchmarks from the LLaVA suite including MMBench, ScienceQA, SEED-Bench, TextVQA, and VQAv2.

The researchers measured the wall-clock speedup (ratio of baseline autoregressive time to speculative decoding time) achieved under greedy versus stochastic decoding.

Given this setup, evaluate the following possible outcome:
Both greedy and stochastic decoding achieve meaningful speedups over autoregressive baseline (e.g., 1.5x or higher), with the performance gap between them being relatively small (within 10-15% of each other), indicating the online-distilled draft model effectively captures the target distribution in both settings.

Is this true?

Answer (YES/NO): NO